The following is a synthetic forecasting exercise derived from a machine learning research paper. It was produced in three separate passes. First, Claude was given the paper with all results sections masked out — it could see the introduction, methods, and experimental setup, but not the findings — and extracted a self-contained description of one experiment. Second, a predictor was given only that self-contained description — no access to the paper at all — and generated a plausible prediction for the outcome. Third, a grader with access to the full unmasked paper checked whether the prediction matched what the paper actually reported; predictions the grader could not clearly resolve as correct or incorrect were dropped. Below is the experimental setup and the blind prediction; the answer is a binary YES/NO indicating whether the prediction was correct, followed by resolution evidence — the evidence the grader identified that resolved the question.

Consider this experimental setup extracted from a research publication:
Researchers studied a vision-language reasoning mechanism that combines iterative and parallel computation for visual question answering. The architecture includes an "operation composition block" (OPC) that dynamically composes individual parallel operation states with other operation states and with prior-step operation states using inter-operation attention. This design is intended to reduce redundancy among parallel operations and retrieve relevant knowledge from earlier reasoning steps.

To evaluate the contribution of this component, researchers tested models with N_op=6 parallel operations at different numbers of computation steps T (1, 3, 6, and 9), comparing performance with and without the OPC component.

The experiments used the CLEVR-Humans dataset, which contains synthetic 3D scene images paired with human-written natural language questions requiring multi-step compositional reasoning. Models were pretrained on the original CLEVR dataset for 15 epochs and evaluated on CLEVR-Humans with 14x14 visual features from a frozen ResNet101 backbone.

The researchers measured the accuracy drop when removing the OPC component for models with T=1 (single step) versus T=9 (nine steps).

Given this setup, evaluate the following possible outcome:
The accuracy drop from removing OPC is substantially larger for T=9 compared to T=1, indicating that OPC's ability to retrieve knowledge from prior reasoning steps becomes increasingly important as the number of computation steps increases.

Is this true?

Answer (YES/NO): YES